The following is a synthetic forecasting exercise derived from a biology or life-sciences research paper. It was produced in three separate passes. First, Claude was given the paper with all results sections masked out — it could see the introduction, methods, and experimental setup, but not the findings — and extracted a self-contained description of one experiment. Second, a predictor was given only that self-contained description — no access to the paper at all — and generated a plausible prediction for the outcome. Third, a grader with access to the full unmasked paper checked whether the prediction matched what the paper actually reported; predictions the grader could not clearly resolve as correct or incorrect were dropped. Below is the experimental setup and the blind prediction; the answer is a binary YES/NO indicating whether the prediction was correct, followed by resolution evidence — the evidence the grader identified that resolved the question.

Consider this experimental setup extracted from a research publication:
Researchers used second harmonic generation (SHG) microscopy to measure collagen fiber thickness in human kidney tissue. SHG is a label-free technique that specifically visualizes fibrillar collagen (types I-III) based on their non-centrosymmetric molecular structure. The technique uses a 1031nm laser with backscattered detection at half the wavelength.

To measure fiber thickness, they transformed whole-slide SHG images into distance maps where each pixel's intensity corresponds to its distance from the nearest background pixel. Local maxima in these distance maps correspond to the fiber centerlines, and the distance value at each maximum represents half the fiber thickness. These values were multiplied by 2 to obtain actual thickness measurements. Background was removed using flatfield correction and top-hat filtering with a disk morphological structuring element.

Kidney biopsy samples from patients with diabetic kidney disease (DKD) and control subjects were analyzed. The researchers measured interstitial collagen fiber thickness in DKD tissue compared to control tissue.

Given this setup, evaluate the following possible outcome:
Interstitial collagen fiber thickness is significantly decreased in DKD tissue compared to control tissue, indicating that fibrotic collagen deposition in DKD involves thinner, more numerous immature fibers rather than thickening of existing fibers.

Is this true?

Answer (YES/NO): NO